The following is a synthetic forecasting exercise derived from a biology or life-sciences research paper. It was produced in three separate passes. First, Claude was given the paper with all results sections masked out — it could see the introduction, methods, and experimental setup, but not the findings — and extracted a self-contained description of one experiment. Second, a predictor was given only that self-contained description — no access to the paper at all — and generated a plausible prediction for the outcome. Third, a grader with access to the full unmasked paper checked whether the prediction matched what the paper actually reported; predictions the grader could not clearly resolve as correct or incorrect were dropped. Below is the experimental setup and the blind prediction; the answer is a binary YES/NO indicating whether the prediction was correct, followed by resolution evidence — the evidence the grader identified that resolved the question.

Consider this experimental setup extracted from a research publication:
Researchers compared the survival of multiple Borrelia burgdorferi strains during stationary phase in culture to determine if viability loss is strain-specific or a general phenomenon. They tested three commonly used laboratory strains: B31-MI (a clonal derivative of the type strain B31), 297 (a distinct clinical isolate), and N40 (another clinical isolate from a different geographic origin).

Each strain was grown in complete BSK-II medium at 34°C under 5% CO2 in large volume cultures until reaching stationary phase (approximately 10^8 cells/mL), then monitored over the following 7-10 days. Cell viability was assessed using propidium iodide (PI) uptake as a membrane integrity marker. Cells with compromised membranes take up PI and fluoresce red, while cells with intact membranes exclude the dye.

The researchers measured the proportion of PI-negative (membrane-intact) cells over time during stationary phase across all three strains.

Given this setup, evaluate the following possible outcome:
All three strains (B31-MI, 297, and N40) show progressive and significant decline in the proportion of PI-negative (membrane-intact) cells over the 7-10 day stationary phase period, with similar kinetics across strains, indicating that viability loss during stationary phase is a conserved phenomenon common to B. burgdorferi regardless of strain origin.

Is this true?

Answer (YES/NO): NO